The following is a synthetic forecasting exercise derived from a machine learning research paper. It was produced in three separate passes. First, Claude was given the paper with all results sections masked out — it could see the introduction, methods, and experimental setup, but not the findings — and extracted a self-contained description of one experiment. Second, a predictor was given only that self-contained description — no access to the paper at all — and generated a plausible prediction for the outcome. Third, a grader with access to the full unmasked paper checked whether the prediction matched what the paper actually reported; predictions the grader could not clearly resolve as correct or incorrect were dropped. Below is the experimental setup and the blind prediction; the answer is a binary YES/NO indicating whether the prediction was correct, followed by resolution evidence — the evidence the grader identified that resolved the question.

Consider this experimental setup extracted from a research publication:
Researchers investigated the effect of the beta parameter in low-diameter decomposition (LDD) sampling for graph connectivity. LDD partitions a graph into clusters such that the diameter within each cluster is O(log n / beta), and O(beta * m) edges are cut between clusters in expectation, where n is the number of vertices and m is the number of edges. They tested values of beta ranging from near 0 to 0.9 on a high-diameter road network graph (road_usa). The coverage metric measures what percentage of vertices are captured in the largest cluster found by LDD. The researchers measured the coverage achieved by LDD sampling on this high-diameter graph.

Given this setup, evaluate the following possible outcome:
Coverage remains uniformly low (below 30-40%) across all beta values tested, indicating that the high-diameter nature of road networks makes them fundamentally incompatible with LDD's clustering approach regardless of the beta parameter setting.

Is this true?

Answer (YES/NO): YES